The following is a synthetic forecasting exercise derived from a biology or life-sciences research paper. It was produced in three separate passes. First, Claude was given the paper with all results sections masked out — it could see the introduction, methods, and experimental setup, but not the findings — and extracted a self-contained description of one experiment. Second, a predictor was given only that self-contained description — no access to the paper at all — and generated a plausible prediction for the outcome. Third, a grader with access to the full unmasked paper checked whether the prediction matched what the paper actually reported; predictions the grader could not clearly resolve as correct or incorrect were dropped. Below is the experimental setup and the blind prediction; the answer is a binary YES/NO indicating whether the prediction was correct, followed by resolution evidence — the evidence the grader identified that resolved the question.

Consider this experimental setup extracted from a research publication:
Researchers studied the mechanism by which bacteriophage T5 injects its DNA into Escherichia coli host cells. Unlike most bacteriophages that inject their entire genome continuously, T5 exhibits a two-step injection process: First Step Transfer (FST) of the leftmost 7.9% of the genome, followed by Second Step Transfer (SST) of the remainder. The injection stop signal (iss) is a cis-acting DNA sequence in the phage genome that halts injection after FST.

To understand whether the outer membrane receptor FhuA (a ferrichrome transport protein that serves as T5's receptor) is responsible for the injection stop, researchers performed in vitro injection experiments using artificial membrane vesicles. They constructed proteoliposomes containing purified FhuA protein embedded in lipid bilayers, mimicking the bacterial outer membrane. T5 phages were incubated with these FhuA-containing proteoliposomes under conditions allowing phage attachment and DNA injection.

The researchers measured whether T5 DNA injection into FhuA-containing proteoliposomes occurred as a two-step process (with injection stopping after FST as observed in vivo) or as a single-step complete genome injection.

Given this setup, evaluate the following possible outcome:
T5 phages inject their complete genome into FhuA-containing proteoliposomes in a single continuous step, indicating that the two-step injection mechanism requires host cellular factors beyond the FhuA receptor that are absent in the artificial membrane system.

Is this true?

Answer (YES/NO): YES